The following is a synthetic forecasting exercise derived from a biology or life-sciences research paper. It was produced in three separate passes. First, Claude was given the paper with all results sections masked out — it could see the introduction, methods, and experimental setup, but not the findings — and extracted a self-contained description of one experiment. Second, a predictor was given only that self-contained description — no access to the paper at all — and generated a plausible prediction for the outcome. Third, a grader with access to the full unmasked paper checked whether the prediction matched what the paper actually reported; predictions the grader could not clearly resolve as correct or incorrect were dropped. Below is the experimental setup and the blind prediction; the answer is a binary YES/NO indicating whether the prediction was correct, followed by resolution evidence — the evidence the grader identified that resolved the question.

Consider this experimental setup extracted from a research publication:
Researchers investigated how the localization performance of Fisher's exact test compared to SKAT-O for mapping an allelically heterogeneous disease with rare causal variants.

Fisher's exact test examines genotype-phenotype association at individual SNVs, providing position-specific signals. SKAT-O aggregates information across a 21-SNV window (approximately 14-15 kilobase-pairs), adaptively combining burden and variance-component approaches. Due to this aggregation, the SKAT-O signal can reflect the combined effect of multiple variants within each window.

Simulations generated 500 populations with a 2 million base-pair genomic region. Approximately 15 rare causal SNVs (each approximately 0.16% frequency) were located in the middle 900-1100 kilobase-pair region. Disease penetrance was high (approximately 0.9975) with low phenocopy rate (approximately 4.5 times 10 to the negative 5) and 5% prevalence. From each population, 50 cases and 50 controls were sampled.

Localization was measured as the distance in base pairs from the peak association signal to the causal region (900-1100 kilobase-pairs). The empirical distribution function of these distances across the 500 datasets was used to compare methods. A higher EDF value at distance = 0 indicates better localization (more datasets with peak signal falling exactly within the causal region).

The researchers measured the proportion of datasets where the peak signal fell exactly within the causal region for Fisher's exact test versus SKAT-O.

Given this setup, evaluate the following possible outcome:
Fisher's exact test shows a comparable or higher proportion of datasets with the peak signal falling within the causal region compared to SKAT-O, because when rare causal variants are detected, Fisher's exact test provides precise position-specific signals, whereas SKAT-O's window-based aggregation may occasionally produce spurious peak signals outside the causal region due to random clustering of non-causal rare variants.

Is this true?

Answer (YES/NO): NO